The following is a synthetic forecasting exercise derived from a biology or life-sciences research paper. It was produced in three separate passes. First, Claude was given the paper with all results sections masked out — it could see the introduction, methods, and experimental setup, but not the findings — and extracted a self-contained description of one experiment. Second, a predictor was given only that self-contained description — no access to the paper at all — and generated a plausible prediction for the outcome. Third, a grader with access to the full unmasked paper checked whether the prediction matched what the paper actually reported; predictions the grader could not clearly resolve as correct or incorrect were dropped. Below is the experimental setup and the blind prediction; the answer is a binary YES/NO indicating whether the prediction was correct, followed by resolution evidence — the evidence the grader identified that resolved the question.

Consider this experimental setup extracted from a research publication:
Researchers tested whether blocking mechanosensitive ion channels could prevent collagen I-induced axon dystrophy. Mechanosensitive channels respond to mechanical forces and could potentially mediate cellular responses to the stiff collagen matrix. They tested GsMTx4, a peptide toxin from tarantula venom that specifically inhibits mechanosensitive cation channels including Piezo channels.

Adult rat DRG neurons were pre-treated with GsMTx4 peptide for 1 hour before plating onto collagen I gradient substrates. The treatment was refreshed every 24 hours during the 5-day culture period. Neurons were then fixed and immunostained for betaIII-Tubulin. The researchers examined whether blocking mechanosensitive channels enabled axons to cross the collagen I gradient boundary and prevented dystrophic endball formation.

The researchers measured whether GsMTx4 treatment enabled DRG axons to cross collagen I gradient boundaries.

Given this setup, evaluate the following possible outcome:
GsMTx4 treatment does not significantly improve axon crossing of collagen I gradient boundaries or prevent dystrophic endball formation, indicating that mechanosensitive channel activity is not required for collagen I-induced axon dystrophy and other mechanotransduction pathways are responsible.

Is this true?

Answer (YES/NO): NO